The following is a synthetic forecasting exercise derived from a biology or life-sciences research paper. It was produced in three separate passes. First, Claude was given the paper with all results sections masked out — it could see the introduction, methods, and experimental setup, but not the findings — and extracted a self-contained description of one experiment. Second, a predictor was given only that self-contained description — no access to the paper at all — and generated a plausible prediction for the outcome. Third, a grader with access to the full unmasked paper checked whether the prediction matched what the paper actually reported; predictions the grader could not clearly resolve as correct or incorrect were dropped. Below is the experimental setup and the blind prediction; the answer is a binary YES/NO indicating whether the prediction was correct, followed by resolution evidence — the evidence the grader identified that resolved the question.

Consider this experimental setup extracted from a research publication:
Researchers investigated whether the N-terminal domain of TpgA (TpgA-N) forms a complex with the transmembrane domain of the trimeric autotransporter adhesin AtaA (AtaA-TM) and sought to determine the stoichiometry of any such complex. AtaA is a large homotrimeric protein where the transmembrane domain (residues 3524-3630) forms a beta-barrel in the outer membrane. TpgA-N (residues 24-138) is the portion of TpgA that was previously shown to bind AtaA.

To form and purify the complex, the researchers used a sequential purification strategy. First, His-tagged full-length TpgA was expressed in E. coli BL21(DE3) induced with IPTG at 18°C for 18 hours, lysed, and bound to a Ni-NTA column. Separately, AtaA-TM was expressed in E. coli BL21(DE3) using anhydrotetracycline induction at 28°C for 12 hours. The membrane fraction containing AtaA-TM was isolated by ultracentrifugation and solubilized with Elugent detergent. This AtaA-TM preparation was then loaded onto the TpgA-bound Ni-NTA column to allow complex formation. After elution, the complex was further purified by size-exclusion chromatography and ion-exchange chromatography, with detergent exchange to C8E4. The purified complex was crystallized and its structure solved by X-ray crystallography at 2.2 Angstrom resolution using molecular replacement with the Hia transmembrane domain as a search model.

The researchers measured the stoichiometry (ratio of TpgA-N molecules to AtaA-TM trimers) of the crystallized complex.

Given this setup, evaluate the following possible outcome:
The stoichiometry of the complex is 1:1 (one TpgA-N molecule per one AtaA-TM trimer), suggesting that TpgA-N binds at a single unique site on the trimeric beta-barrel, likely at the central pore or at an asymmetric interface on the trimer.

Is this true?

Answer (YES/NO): NO